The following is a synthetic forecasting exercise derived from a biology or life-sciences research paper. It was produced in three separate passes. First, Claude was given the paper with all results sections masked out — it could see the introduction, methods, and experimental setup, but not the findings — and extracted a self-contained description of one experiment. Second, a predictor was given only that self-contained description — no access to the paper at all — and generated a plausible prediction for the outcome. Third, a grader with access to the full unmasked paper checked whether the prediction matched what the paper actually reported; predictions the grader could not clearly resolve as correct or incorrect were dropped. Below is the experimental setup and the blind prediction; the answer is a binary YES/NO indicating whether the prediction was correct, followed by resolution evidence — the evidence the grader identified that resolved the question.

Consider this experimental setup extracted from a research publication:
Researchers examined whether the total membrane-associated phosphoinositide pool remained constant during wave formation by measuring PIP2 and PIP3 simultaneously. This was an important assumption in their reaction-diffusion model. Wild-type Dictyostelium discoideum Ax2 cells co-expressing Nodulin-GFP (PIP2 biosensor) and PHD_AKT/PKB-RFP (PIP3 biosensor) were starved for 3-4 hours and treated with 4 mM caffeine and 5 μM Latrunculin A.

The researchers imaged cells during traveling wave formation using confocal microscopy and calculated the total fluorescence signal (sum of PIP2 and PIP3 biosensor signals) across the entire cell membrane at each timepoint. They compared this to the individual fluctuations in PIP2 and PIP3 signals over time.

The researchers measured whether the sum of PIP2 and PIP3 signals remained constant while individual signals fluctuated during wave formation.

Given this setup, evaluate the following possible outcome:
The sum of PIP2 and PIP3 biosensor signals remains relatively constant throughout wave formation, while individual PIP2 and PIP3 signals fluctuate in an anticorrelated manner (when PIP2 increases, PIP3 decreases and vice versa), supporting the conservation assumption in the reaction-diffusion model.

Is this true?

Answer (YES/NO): YES